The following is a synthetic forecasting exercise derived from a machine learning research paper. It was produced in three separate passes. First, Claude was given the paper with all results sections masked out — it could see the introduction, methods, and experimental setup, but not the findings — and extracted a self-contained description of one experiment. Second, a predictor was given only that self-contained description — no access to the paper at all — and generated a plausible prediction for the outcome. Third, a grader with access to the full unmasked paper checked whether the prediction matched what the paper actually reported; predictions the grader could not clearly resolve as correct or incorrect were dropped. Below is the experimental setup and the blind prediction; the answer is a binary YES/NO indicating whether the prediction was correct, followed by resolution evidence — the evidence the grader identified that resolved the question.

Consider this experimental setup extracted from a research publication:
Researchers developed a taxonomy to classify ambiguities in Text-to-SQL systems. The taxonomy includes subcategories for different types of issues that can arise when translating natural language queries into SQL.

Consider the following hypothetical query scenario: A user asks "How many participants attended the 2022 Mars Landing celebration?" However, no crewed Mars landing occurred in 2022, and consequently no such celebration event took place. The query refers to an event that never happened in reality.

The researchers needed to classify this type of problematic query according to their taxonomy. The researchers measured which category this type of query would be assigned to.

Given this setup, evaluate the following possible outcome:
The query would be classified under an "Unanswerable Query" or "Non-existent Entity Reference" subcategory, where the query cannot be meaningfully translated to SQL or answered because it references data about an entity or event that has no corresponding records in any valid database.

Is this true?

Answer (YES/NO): NO